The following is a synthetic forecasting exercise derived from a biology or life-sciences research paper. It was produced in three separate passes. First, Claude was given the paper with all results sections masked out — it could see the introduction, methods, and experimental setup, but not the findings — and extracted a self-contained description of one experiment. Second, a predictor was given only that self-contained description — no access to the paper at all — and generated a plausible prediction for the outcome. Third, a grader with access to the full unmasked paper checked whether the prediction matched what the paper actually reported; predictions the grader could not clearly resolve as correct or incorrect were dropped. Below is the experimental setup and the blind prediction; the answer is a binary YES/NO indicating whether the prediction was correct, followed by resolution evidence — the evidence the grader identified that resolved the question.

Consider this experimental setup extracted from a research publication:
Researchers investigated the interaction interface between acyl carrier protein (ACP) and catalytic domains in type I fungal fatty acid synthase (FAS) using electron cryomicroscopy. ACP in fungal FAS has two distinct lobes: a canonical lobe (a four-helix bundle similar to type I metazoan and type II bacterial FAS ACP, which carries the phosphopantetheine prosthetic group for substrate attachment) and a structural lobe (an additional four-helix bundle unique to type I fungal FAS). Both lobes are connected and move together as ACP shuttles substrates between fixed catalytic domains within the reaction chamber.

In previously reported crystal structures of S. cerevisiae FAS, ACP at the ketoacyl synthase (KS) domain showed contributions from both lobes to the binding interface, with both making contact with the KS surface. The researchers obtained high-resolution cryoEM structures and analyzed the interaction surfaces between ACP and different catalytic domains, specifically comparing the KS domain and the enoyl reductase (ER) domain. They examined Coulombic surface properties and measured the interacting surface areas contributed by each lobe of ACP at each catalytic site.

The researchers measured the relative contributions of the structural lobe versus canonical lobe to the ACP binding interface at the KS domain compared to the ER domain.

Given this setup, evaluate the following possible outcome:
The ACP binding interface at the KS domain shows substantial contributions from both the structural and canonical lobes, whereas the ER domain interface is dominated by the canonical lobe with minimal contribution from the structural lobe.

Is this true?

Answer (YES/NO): YES